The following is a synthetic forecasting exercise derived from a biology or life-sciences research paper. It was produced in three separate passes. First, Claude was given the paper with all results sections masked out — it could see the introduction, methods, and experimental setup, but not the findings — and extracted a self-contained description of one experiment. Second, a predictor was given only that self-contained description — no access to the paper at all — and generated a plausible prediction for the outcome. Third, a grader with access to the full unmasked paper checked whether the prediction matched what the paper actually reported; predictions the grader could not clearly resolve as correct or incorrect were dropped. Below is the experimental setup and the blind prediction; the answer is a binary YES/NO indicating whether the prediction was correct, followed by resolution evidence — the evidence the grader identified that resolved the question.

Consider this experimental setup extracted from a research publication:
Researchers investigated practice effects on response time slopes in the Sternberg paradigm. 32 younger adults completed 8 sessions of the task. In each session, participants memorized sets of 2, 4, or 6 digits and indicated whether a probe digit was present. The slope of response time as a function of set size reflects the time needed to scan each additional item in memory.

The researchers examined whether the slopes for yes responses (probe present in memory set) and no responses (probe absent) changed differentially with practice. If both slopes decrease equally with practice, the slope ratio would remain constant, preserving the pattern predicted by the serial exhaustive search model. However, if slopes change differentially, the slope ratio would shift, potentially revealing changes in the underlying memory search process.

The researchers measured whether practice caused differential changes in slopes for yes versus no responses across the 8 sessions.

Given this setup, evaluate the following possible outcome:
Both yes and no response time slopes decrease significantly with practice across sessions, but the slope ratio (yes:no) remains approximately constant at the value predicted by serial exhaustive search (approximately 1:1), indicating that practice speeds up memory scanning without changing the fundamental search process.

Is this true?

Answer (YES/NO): NO